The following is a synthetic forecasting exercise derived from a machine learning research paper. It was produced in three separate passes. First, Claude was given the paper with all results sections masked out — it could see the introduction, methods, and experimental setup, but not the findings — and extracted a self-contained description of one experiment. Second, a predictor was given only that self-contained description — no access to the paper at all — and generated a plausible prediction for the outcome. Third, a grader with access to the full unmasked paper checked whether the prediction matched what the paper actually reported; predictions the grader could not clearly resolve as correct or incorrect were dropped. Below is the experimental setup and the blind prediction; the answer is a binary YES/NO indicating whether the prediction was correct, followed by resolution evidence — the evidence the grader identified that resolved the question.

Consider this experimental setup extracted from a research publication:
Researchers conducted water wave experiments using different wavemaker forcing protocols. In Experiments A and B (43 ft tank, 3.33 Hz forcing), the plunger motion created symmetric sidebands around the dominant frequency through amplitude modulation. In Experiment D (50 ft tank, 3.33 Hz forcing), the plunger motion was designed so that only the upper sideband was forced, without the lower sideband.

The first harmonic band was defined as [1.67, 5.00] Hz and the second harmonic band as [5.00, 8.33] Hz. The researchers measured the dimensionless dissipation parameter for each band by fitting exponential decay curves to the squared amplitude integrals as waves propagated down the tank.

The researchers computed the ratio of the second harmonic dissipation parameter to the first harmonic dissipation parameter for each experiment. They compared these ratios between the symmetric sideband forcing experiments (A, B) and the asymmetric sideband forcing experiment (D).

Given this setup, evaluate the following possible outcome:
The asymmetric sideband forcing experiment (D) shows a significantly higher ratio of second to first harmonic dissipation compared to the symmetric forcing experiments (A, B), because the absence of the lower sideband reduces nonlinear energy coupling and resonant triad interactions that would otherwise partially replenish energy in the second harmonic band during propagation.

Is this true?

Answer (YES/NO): NO